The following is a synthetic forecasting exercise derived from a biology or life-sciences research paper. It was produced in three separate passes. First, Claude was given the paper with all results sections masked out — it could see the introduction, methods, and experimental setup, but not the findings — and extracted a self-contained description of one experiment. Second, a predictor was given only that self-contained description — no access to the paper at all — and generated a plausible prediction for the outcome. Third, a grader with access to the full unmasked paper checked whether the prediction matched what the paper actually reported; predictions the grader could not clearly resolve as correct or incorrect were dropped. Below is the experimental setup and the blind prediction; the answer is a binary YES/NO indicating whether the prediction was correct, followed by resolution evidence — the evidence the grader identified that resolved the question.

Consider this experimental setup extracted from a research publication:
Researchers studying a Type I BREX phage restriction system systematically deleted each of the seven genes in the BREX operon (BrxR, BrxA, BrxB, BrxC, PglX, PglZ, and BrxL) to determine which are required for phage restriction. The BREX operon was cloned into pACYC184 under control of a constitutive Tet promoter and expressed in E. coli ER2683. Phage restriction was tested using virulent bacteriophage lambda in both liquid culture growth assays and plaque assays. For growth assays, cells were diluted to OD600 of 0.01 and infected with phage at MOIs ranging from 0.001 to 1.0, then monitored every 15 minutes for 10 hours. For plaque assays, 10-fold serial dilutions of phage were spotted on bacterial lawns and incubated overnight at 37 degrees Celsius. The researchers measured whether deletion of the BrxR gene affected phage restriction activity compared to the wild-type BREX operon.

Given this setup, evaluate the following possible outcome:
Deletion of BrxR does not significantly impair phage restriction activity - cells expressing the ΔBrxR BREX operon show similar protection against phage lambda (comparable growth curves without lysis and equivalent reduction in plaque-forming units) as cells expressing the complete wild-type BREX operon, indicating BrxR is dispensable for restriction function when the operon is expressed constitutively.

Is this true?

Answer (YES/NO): NO